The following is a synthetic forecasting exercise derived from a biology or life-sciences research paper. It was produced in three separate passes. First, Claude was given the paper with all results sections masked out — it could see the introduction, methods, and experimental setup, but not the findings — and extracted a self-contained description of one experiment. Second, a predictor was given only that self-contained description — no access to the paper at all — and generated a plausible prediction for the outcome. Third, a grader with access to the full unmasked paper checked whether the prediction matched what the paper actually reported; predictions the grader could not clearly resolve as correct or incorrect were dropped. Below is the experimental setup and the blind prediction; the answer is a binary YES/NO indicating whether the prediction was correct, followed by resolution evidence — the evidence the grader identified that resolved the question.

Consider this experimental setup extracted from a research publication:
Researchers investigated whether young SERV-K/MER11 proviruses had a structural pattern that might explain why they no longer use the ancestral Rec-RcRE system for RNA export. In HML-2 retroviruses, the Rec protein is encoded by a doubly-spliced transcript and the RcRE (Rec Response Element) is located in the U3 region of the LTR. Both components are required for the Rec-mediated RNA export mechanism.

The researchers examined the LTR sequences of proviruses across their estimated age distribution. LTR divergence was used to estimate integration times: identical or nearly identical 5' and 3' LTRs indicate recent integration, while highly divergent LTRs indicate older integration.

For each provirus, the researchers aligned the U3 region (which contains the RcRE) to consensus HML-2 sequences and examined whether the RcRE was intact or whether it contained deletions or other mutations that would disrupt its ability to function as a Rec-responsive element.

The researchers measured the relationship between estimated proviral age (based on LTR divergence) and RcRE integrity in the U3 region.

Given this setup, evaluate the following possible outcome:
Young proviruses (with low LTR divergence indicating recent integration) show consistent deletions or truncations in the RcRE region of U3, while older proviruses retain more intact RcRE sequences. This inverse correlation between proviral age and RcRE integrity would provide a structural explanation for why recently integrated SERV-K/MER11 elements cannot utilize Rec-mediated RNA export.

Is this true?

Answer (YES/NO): YES